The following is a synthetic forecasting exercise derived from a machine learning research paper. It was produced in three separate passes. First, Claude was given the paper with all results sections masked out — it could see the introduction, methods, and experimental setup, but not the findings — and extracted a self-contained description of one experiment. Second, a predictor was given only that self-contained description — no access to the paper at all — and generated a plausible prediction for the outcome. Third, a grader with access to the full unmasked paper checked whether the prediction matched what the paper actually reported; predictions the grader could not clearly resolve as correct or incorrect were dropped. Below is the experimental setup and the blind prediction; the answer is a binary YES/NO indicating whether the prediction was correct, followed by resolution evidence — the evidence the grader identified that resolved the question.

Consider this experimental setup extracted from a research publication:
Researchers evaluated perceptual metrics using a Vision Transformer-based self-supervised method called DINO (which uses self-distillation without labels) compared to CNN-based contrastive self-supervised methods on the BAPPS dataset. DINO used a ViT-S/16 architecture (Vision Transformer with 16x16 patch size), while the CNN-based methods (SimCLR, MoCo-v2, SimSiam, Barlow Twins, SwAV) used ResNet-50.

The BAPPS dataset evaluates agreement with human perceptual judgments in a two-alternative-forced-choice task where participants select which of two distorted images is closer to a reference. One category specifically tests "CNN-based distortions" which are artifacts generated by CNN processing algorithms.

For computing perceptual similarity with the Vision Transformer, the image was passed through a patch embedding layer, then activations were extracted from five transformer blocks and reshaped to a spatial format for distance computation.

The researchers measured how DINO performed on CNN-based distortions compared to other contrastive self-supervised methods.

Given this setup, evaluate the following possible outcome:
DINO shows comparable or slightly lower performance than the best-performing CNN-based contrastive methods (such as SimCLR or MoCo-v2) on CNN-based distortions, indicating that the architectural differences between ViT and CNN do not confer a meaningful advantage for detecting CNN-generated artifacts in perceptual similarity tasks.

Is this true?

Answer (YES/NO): NO